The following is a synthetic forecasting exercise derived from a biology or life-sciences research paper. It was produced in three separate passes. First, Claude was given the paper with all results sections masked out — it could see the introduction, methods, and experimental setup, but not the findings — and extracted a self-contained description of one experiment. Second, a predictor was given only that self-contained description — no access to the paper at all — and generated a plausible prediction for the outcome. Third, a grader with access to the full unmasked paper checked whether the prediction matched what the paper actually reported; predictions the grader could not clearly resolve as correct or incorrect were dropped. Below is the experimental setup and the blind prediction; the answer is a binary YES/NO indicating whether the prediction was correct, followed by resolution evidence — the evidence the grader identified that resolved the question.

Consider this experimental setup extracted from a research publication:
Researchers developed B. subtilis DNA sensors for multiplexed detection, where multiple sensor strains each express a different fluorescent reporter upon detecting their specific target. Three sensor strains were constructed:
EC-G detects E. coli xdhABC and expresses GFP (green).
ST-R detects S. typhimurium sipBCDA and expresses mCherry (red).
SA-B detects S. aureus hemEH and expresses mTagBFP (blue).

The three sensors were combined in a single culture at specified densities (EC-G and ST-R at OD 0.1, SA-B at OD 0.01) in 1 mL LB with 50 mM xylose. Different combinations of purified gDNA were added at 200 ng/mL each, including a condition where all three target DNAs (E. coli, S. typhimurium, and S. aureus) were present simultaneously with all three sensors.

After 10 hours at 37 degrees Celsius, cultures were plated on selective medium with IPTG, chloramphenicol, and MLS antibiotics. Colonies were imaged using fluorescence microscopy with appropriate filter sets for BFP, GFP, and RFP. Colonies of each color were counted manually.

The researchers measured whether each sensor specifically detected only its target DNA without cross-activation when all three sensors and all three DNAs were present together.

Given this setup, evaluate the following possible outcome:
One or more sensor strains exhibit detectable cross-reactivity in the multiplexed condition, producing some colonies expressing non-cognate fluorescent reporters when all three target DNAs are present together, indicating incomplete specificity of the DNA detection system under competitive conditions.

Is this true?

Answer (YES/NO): NO